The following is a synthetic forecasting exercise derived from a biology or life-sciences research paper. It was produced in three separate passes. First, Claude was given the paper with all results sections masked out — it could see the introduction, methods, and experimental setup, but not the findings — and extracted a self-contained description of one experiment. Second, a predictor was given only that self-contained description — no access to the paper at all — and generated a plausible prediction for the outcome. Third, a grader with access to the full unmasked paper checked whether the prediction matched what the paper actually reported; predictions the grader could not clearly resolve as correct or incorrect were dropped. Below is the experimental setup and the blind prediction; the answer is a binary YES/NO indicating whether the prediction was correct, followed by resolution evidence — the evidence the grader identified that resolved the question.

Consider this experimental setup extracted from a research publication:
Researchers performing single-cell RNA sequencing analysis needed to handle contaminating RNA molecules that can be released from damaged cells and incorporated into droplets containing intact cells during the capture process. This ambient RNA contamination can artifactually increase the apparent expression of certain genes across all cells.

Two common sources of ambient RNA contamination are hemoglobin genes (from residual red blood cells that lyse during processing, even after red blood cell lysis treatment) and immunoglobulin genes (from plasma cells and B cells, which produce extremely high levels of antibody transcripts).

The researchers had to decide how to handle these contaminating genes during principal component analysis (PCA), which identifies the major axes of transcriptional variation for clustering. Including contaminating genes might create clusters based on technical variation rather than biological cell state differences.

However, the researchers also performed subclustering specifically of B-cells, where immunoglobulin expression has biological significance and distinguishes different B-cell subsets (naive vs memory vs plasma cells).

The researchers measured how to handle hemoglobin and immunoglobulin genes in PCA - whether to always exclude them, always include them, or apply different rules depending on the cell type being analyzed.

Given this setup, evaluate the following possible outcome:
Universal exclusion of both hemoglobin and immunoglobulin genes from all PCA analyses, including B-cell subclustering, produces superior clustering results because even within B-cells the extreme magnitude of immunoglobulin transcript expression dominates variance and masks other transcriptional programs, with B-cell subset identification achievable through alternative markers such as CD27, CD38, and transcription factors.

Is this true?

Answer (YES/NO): NO